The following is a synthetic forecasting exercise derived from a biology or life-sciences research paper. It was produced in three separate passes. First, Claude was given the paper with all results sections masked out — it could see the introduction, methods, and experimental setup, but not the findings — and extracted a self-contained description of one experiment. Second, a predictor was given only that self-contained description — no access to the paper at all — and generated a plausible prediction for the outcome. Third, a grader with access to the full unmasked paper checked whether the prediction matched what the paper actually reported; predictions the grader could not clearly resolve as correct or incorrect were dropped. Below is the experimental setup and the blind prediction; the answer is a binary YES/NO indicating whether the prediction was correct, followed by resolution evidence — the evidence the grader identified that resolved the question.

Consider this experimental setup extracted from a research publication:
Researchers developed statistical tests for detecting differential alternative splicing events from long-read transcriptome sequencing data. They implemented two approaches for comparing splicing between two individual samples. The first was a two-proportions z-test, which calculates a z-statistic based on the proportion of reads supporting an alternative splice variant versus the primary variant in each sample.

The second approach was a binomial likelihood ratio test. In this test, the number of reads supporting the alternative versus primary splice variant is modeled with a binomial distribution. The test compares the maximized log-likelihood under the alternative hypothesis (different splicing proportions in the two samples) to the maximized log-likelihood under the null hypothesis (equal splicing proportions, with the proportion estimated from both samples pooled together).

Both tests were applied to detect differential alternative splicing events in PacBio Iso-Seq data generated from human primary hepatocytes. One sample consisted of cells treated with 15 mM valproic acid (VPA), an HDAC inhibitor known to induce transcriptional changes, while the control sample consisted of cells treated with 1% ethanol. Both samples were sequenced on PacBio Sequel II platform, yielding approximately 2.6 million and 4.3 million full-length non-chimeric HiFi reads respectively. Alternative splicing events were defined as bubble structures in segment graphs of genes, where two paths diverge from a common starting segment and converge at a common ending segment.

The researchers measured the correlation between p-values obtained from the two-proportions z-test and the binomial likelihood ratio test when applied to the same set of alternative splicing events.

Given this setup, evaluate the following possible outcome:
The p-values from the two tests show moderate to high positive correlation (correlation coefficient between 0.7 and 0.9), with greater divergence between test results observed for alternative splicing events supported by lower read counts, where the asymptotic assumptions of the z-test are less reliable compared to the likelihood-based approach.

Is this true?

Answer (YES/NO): NO